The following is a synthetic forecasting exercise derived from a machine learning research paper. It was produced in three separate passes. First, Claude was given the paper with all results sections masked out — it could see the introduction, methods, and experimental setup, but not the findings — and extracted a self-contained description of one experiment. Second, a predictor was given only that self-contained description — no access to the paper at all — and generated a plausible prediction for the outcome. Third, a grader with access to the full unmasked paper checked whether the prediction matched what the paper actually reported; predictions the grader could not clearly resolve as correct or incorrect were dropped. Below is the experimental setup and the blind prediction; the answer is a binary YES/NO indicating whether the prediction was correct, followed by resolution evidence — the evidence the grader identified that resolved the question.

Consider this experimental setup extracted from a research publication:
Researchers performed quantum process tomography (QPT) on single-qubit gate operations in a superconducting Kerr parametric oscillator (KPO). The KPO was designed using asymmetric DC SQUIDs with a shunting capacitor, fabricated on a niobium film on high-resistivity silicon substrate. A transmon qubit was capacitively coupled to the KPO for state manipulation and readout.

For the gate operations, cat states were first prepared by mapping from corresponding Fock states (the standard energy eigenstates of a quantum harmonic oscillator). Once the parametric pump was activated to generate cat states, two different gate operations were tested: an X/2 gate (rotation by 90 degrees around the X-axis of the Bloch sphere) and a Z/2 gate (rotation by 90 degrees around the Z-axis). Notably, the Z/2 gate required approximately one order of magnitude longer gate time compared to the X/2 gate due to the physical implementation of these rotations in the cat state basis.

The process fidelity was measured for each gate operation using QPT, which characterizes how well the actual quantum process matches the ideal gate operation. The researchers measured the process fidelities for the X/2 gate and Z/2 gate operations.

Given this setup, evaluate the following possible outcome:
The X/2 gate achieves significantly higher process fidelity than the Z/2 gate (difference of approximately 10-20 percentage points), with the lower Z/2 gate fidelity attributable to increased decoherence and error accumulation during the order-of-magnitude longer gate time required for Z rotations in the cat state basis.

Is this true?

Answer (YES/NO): NO